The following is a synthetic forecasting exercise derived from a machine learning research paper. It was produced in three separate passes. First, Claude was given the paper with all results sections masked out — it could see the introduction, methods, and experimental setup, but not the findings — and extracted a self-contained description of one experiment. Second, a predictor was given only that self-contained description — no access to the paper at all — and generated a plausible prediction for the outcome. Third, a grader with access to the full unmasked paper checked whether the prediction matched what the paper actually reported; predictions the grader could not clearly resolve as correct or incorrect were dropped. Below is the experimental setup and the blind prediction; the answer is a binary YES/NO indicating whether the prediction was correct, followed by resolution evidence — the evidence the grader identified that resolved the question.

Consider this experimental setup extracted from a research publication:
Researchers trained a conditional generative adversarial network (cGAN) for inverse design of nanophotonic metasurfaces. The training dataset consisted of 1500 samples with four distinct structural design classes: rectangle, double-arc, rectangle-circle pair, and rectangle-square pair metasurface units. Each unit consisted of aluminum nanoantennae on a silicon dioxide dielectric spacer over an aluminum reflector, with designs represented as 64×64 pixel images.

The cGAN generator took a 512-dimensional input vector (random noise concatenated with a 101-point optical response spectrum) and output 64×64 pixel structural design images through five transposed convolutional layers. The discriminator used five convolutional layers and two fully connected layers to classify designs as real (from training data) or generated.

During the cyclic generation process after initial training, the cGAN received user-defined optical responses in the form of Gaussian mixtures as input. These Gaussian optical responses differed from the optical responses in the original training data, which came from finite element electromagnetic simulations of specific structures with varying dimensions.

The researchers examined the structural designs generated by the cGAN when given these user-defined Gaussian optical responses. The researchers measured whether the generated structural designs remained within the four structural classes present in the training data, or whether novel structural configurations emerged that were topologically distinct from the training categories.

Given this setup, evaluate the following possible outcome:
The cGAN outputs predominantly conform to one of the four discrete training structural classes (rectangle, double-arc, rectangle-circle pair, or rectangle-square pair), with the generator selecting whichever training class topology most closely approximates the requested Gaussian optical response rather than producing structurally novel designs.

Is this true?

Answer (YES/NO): NO